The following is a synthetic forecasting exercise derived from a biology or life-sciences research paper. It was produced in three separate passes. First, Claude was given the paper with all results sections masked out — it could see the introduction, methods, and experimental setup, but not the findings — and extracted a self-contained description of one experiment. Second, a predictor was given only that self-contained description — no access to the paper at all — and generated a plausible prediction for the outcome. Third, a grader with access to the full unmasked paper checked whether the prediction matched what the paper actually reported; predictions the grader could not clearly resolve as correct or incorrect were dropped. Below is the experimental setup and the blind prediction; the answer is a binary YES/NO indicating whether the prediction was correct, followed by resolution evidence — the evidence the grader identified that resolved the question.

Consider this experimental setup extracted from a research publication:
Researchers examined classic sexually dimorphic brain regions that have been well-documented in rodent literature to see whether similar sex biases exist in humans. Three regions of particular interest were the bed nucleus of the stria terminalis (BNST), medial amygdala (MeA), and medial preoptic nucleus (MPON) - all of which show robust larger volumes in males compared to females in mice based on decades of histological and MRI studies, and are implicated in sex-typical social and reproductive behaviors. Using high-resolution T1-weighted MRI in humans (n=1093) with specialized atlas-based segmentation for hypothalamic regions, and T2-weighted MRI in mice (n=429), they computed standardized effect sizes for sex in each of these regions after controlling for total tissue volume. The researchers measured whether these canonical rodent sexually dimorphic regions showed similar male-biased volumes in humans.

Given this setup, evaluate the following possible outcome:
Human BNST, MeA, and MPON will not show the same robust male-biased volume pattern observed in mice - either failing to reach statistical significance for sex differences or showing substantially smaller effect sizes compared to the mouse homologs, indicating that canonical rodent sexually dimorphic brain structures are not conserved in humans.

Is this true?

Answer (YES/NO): NO